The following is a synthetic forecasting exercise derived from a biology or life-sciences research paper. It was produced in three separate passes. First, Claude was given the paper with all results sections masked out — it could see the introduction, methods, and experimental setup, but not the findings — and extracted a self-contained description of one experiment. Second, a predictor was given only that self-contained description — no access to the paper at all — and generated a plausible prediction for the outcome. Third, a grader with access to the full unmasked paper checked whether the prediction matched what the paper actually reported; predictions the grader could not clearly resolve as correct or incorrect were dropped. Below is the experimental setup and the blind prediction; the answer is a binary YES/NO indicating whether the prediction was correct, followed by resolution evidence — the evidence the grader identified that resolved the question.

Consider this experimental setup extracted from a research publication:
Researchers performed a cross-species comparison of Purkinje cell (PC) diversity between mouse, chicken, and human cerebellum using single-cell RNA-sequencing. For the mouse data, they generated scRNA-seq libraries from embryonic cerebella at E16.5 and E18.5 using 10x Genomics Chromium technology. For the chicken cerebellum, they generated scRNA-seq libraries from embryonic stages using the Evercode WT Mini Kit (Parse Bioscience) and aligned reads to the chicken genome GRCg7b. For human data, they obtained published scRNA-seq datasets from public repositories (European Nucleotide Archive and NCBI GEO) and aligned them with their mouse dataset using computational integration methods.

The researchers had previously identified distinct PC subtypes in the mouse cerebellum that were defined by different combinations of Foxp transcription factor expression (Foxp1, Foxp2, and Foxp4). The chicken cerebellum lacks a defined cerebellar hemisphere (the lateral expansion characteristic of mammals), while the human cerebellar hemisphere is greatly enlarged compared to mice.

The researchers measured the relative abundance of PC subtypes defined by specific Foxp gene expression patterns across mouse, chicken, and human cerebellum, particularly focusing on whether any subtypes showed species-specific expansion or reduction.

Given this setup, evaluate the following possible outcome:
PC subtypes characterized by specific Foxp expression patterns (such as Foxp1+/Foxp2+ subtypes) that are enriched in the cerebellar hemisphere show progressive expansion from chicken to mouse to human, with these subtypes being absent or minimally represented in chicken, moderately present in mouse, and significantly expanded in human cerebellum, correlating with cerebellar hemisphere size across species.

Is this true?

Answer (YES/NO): YES